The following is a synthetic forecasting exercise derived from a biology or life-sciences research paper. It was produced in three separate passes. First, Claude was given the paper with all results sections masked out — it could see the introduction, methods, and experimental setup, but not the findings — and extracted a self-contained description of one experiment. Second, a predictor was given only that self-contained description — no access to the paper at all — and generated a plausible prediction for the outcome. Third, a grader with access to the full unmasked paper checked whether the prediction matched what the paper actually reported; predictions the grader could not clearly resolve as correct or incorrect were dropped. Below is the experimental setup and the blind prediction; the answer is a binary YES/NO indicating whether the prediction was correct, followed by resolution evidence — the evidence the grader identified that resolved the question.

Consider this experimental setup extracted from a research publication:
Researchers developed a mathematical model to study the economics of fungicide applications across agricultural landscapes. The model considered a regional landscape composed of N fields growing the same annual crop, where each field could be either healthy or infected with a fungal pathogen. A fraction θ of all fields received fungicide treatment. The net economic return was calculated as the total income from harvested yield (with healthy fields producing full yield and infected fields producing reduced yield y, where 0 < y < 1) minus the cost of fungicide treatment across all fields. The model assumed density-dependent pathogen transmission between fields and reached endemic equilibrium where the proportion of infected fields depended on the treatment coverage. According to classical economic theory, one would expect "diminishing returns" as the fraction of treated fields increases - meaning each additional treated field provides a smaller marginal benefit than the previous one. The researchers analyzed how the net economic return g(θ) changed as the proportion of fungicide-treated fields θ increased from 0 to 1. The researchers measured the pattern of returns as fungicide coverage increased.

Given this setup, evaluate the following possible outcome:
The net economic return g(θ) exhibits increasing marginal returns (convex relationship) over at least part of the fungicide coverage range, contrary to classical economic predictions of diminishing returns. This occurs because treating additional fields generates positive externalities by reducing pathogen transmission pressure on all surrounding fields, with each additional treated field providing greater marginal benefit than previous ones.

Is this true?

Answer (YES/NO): YES